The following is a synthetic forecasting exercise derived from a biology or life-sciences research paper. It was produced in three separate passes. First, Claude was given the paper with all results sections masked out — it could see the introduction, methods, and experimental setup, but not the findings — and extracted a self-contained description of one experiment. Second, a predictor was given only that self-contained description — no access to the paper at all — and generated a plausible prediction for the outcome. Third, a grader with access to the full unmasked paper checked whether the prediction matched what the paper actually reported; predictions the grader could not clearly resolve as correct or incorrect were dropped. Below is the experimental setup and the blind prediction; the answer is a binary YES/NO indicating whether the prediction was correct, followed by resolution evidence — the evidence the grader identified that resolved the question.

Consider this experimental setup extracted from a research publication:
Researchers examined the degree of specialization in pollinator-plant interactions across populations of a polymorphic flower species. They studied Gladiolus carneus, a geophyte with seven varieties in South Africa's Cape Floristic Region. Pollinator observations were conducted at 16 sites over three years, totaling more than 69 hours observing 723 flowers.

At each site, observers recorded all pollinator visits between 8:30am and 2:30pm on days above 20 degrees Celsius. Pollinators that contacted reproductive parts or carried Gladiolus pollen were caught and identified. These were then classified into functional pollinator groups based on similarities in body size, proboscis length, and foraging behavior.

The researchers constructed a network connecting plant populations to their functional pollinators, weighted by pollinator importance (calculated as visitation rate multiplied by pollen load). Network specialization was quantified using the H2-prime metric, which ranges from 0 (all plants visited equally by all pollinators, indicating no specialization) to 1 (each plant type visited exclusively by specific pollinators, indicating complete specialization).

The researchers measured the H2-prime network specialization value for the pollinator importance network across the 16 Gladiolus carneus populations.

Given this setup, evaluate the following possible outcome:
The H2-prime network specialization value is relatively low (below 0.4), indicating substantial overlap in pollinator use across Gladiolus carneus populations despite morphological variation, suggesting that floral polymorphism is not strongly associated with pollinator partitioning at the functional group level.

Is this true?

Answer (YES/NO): NO